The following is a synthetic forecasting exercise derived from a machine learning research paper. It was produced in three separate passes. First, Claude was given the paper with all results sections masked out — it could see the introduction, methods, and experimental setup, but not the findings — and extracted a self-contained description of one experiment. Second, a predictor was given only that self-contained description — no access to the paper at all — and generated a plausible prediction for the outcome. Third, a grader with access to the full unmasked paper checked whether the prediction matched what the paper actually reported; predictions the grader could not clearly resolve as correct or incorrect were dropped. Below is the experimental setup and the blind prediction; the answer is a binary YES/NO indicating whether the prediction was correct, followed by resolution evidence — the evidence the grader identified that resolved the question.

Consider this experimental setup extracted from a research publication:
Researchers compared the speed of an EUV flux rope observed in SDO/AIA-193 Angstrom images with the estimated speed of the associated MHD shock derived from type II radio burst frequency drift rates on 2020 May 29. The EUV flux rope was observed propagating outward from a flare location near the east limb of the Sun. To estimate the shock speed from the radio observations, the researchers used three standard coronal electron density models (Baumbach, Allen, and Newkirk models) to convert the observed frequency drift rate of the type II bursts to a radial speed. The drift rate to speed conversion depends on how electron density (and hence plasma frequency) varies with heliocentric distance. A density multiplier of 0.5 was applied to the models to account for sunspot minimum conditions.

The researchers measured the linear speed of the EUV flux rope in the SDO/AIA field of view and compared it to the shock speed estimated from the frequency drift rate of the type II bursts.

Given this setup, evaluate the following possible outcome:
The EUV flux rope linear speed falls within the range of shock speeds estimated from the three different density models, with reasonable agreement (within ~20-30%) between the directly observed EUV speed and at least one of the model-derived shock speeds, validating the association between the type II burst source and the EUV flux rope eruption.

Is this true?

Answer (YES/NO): YES